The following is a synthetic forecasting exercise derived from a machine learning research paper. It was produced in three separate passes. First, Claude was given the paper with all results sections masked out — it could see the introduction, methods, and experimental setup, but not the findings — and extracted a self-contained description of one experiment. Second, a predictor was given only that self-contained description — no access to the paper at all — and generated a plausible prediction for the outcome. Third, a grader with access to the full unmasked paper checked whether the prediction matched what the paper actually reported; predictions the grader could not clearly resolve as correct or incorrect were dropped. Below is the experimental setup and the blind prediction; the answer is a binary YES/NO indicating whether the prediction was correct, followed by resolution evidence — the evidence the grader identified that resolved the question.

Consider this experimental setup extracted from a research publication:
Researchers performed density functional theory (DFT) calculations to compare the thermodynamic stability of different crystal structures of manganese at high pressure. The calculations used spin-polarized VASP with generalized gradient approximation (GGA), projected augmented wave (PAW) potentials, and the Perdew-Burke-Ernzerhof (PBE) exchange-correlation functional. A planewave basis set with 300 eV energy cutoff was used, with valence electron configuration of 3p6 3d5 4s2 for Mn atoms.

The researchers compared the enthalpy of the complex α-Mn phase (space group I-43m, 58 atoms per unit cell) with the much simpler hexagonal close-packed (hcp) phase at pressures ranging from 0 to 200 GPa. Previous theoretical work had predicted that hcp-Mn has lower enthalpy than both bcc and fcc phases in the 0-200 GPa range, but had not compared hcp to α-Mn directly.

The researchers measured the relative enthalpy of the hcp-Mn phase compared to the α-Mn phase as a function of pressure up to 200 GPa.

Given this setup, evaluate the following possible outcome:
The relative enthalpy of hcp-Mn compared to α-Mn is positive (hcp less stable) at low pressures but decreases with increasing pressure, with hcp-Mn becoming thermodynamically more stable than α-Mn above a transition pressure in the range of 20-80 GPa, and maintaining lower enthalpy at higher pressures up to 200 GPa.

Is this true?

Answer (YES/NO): NO